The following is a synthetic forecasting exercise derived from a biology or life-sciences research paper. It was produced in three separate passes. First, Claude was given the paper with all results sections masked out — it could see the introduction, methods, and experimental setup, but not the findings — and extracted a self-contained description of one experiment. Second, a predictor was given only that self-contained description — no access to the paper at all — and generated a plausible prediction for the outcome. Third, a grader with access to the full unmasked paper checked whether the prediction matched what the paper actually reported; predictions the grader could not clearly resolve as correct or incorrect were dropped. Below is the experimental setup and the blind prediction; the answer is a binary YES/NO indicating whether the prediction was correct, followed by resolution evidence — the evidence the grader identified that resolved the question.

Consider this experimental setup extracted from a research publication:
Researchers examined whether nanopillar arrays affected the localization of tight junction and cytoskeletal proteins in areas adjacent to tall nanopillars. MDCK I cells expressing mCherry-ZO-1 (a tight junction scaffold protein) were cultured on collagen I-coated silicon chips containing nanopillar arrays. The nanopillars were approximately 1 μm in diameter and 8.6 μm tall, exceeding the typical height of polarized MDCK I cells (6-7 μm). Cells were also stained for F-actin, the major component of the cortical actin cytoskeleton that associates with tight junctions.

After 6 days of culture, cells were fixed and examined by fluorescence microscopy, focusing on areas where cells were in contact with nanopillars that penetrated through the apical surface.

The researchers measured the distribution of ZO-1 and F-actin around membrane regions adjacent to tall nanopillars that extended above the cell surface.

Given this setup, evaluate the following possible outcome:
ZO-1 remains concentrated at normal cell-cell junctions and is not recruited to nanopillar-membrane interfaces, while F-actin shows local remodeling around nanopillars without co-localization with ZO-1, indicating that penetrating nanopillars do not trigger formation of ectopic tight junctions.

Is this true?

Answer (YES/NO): NO